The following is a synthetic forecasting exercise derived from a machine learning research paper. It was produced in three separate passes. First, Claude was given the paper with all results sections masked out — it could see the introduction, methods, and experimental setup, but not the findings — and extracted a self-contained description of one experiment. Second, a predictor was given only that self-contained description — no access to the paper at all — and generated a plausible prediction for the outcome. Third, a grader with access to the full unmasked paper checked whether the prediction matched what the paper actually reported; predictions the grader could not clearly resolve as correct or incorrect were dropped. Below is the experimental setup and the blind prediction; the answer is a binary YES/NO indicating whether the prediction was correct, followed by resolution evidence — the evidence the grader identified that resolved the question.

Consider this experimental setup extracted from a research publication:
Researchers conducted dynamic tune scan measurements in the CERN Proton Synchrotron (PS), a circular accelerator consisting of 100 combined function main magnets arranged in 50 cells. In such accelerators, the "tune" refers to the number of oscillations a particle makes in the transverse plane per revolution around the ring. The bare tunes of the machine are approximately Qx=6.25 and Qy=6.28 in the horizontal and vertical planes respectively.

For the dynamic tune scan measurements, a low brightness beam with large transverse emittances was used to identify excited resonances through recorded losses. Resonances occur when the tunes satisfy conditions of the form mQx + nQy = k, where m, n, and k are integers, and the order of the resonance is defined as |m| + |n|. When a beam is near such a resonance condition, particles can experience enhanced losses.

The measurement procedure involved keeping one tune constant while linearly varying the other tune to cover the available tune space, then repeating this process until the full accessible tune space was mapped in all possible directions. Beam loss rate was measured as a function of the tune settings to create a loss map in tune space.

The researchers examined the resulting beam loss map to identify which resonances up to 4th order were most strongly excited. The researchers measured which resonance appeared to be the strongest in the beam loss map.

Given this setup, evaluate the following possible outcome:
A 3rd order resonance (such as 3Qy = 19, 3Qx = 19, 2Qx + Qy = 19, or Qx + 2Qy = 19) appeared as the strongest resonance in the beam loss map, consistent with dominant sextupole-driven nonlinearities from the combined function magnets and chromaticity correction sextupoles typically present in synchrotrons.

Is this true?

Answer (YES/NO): YES